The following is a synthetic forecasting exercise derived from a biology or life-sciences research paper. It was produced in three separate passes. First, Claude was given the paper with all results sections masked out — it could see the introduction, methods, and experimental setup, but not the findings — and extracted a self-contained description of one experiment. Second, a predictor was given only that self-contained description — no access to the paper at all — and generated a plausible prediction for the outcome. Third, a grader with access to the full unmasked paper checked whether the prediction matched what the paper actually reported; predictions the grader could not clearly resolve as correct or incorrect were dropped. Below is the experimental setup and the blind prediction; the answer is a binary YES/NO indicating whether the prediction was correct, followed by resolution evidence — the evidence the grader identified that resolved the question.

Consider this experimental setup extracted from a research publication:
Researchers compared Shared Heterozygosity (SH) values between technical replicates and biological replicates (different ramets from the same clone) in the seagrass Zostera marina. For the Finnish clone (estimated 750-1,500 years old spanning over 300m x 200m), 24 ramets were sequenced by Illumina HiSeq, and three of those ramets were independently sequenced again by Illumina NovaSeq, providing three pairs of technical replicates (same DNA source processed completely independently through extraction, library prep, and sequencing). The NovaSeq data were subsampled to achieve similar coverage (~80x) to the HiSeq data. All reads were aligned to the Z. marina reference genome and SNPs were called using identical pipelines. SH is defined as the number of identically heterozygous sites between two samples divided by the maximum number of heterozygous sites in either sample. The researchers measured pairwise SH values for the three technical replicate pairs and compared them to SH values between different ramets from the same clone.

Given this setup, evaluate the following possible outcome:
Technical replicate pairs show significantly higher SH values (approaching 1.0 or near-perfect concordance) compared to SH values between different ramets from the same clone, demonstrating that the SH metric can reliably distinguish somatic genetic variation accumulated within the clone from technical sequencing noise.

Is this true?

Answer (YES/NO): YES